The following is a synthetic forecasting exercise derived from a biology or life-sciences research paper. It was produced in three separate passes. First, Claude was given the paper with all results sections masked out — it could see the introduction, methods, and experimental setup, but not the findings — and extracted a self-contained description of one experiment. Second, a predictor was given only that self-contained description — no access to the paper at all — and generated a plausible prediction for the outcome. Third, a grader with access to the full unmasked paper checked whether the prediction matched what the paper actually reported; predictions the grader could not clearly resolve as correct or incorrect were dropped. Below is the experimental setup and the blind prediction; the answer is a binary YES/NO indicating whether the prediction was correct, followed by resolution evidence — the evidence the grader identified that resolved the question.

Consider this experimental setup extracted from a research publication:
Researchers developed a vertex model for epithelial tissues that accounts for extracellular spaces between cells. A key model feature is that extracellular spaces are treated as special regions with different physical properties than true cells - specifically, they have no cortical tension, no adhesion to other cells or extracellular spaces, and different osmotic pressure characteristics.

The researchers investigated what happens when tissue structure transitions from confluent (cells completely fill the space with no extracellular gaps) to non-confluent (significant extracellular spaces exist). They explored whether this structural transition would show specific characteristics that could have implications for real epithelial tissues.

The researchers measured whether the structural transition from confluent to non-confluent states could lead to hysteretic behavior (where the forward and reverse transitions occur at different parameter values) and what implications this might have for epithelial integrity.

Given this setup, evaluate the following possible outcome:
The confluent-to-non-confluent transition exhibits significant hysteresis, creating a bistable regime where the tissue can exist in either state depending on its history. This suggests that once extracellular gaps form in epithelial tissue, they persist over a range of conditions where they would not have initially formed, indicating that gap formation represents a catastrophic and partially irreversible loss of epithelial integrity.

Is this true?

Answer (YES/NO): YES